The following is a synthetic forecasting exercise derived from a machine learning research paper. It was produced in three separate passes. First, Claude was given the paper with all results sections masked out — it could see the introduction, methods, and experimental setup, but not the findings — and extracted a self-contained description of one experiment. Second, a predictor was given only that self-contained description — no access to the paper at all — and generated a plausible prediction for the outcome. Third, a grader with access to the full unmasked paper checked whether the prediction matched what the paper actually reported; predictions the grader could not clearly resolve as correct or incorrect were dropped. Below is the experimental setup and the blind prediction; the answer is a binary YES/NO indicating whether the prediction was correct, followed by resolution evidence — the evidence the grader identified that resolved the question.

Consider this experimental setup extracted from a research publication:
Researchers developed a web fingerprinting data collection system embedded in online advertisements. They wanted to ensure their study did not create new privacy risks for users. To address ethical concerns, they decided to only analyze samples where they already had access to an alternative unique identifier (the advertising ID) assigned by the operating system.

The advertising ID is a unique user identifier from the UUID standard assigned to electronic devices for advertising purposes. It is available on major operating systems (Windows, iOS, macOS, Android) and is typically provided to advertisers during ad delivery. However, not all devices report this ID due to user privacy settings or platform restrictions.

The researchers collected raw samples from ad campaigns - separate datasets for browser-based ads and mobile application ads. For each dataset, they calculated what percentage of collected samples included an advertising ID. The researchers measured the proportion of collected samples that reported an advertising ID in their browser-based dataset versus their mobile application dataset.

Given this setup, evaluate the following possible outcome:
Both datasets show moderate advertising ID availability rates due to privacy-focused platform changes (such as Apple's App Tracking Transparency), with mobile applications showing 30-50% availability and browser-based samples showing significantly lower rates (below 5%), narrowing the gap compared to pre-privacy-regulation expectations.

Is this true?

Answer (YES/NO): NO